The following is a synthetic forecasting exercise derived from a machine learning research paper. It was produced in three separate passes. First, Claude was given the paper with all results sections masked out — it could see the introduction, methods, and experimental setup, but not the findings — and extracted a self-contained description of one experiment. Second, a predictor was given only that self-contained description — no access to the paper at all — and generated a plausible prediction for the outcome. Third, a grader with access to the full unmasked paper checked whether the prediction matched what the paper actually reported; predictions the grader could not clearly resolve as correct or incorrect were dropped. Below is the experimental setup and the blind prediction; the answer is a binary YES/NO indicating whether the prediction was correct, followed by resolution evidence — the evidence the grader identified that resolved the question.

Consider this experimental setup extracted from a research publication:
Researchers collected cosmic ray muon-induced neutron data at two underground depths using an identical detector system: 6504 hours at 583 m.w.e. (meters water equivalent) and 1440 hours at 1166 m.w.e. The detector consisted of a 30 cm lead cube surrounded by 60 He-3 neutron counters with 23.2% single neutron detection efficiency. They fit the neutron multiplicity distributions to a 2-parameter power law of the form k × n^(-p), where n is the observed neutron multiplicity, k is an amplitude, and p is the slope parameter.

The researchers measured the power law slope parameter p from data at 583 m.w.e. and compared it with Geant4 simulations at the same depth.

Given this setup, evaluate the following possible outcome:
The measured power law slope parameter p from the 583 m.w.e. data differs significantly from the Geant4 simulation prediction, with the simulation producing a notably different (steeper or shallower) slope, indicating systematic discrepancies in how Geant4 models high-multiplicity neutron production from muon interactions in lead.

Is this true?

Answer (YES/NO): NO